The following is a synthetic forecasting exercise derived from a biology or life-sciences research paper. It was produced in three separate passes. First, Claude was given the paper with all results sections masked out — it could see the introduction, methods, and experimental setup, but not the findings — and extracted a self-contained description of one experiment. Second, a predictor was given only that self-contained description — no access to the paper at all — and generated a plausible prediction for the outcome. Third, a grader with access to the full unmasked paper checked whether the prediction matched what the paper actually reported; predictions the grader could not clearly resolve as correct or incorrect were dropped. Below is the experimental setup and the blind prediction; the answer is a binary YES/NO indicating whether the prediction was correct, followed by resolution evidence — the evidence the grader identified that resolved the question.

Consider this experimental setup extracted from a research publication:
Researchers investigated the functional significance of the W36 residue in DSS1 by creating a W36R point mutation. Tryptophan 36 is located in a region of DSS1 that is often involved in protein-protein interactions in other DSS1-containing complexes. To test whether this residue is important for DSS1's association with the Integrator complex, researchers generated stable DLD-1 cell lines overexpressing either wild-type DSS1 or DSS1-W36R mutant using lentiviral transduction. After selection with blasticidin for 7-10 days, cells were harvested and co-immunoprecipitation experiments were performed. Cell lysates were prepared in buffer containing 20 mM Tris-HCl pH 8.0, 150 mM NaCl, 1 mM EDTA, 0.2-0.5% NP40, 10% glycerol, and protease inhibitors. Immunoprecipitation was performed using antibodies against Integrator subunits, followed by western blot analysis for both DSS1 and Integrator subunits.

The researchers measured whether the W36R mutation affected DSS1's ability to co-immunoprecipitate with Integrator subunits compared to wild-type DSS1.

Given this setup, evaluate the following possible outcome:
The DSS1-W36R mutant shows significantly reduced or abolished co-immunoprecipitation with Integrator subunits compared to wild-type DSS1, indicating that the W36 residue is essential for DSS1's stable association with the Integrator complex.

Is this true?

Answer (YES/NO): NO